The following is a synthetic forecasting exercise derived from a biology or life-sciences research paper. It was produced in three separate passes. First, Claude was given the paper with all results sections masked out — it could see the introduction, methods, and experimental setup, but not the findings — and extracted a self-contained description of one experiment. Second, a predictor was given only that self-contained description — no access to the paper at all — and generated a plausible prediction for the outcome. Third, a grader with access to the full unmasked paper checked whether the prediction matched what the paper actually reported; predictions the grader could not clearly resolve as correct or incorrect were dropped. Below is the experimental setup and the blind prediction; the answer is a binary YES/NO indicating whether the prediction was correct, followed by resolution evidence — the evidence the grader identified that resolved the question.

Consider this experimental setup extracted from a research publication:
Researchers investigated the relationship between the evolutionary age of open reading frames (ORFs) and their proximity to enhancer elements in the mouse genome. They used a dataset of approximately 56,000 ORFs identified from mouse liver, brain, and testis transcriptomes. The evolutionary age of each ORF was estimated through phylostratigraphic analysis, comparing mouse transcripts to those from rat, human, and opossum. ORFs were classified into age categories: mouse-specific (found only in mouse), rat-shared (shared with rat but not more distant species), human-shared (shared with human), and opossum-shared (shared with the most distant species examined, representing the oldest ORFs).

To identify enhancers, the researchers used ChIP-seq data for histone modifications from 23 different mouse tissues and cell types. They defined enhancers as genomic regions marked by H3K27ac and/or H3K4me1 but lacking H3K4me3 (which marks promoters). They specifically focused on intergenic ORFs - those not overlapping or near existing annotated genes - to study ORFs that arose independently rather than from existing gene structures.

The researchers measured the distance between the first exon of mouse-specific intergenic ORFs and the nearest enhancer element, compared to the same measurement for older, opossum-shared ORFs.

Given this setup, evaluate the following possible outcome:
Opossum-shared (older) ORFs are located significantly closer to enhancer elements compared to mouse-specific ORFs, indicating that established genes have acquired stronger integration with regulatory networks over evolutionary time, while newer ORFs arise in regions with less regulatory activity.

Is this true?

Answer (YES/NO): NO